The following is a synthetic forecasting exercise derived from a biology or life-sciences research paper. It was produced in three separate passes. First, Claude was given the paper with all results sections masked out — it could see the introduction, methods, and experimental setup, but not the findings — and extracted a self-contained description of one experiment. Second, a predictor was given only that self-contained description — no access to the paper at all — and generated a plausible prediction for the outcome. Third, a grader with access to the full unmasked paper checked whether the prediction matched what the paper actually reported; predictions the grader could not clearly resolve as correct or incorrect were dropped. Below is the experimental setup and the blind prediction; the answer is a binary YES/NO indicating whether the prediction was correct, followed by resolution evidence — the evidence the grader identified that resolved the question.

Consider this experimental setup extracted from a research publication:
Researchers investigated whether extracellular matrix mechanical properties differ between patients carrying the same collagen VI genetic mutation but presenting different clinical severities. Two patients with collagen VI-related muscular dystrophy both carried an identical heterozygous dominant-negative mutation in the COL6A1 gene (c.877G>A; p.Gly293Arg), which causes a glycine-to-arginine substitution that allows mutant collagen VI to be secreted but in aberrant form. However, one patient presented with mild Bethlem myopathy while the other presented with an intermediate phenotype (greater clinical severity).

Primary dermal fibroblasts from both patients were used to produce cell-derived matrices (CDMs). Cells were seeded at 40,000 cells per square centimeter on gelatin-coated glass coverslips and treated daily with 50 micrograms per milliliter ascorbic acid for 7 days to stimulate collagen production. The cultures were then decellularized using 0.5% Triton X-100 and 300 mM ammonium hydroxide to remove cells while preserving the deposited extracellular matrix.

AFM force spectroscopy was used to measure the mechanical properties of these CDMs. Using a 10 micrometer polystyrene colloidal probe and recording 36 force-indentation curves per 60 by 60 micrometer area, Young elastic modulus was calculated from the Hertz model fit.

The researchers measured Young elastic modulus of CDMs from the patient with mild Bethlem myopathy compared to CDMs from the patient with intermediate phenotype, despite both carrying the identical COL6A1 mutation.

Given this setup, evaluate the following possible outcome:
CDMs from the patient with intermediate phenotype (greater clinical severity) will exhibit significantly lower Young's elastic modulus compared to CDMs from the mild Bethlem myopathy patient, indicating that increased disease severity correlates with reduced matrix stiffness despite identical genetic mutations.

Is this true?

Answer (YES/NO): NO